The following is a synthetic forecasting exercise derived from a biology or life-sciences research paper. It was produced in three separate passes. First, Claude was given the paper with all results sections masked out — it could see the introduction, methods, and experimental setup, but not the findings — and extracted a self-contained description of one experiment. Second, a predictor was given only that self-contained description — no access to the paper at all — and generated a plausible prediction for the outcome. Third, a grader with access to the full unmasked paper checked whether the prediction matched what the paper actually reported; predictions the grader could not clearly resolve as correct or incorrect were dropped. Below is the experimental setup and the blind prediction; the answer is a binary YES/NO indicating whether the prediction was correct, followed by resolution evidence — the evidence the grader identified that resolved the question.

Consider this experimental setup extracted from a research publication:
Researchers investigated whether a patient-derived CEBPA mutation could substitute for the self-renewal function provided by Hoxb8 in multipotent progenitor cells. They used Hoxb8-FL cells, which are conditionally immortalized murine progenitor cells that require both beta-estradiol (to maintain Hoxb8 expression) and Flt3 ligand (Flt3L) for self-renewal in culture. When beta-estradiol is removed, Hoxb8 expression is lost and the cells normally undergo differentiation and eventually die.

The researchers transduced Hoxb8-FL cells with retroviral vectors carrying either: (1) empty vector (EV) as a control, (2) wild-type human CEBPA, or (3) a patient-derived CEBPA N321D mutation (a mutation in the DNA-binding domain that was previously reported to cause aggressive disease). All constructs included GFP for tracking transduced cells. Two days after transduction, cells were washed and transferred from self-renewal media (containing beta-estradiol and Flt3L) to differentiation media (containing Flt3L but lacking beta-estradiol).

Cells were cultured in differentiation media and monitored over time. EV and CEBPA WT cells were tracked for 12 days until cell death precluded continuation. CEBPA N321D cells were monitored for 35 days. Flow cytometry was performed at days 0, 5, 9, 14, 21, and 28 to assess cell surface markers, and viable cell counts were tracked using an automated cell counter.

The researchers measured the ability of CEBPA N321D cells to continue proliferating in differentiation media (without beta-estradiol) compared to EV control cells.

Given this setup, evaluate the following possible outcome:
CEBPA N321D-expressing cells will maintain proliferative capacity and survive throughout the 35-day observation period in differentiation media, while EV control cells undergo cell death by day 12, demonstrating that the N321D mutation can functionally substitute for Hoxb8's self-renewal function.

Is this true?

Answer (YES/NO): YES